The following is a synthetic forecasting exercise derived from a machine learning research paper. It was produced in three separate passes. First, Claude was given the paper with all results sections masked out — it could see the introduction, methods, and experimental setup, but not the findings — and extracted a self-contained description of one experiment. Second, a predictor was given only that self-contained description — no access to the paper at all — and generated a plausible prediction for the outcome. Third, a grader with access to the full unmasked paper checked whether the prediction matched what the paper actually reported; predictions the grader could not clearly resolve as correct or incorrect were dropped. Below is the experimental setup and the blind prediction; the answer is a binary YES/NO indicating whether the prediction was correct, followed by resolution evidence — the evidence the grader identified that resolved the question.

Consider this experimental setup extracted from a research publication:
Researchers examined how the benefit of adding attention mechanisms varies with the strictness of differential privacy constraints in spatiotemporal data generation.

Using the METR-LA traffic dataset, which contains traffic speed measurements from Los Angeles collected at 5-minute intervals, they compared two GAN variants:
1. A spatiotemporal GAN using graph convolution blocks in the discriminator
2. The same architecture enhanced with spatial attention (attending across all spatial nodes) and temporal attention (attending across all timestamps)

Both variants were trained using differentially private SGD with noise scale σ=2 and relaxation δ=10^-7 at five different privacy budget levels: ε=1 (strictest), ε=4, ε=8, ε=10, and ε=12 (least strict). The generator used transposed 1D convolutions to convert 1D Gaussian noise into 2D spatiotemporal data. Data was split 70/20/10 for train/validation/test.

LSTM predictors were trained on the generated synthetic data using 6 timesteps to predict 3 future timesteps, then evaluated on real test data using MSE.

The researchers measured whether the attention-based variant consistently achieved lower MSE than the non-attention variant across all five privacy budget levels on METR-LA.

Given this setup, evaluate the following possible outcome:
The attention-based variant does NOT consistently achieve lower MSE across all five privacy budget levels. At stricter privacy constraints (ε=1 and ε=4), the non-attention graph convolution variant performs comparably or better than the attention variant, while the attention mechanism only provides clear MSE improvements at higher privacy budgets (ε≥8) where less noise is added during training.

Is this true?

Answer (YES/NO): NO